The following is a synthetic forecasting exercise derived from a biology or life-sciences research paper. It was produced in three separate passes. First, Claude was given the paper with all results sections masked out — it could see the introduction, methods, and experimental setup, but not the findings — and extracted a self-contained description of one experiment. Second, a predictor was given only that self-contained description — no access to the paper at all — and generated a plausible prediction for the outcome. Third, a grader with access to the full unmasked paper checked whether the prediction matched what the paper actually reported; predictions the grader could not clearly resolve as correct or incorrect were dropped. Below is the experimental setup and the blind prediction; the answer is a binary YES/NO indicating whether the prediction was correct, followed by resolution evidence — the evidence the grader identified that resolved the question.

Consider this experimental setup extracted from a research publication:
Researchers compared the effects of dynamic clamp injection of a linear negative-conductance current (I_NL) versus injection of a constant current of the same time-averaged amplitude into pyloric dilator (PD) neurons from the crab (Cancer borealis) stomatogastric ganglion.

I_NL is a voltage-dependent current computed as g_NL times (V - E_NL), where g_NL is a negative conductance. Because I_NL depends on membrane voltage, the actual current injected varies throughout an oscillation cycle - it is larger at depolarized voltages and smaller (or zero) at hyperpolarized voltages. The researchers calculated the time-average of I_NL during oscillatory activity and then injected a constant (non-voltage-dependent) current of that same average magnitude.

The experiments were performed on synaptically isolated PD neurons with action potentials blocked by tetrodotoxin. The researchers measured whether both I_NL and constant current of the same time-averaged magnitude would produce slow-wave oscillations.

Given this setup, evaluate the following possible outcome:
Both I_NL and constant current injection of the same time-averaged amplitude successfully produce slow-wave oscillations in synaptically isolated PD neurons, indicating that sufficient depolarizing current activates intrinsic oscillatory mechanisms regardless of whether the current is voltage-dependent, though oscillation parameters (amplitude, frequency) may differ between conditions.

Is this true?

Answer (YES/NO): NO